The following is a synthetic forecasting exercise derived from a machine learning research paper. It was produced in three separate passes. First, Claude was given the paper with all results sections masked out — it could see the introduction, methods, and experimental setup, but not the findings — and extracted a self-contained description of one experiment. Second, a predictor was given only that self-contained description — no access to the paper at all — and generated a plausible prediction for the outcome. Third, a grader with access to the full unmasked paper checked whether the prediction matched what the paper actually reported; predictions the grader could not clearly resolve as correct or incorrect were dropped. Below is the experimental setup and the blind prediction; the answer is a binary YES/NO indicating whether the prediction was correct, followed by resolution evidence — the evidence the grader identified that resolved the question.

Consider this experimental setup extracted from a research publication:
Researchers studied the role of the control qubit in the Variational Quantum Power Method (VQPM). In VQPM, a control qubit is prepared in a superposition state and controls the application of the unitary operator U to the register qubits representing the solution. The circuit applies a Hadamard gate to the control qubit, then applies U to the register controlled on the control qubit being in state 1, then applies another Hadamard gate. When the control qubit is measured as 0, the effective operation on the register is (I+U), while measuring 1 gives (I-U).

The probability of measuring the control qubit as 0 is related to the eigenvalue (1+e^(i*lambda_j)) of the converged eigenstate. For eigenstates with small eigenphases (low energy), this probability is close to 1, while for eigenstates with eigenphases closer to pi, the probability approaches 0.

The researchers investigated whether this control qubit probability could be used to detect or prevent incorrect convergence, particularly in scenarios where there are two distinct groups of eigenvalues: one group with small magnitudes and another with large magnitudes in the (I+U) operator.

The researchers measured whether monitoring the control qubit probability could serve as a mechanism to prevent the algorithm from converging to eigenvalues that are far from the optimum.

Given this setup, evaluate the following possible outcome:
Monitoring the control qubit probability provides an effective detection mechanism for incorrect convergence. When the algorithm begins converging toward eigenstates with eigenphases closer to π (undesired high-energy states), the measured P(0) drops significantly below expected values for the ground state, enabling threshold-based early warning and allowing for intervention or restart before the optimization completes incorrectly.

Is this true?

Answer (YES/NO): NO